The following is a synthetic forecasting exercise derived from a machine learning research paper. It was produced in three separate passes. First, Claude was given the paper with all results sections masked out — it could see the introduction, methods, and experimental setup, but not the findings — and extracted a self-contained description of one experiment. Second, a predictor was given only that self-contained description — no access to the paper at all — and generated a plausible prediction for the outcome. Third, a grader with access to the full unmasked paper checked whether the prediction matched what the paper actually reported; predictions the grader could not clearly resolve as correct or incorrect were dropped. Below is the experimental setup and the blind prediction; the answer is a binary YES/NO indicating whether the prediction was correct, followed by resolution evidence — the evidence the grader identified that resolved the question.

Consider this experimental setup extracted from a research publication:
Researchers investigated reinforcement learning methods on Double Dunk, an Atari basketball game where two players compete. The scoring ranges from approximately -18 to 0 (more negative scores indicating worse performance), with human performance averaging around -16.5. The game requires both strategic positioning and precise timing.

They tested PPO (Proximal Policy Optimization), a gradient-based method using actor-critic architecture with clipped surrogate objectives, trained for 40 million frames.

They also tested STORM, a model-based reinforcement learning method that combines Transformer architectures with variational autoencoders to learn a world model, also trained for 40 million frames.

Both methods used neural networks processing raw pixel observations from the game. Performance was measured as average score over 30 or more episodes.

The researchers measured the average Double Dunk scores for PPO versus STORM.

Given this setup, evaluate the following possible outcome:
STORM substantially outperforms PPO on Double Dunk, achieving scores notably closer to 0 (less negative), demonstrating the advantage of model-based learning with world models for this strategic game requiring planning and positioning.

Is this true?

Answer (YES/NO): NO